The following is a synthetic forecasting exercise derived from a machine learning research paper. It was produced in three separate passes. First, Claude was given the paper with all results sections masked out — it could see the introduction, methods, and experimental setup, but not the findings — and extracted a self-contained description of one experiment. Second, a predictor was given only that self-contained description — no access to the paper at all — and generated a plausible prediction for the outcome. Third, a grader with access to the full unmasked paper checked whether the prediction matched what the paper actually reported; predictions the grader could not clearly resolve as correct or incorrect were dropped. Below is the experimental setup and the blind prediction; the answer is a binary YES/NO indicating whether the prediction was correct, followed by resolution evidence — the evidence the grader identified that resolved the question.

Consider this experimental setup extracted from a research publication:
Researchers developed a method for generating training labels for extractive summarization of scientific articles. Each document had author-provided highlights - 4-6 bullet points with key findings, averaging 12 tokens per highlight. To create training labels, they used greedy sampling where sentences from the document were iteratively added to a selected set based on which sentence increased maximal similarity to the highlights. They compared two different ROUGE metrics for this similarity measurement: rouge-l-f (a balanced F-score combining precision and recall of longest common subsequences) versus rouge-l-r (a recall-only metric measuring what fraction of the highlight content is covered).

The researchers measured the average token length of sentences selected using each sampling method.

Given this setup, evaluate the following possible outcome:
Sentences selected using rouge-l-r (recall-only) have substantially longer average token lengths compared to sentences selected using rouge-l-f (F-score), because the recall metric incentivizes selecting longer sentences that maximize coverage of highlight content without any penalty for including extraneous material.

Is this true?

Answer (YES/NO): YES